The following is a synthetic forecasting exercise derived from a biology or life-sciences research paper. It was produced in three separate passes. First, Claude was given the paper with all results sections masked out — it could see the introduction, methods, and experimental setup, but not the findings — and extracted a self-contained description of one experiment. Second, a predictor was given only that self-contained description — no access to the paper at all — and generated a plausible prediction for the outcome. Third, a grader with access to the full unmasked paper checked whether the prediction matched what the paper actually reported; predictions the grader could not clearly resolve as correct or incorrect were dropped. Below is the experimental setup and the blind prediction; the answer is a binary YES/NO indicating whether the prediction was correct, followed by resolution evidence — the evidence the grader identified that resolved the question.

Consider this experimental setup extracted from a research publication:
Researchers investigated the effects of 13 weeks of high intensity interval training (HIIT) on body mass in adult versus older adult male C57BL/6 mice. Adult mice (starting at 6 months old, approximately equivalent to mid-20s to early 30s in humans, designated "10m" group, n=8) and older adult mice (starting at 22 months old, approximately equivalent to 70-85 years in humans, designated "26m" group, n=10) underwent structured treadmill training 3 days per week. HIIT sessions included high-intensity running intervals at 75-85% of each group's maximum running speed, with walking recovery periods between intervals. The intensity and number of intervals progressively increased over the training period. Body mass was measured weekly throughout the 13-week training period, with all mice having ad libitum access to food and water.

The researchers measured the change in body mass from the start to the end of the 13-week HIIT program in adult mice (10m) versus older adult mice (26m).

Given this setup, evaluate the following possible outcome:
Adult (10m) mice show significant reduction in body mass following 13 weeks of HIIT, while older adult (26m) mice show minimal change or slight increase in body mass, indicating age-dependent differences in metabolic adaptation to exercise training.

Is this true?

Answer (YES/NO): NO